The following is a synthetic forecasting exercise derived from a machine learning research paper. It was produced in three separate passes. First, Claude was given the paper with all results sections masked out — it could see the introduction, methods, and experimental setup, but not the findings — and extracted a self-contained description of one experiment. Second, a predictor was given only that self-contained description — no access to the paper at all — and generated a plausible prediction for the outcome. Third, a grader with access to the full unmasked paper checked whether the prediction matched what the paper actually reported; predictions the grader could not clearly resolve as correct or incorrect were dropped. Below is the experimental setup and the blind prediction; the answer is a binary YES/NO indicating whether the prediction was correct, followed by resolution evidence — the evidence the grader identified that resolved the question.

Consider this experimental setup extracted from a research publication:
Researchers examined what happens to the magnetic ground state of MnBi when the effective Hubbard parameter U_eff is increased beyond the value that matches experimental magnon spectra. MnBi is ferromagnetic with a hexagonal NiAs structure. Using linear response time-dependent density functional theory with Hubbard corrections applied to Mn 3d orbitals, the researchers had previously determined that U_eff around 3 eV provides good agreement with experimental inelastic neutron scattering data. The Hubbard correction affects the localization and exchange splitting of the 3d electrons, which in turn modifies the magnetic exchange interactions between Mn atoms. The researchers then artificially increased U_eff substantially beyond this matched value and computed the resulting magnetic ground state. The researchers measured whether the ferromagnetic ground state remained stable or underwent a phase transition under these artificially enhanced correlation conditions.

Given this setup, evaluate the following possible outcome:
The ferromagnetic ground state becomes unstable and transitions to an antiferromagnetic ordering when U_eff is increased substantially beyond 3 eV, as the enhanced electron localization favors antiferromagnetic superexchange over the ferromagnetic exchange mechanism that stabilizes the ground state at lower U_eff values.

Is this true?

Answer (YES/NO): NO